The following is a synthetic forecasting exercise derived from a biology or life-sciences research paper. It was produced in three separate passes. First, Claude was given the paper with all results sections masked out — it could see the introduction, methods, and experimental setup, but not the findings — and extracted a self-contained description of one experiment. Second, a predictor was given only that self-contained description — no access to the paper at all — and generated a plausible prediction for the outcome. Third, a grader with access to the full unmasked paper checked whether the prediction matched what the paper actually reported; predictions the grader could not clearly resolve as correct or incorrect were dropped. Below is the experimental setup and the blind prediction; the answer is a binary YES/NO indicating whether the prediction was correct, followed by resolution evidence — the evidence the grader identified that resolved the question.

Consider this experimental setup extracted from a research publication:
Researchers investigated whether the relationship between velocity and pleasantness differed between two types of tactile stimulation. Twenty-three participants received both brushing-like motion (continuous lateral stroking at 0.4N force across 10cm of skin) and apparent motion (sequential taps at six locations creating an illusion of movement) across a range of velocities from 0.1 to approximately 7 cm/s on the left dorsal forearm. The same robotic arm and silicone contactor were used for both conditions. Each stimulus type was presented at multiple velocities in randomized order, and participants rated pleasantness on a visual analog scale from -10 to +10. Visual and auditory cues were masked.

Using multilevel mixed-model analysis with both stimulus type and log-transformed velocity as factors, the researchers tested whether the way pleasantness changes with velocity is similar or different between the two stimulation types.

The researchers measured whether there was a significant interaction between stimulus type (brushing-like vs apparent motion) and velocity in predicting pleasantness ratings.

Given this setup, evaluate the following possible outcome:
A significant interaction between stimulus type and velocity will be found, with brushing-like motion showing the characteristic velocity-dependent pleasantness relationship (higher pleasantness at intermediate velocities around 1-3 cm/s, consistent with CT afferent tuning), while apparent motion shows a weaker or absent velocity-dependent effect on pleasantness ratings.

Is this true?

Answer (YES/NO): NO